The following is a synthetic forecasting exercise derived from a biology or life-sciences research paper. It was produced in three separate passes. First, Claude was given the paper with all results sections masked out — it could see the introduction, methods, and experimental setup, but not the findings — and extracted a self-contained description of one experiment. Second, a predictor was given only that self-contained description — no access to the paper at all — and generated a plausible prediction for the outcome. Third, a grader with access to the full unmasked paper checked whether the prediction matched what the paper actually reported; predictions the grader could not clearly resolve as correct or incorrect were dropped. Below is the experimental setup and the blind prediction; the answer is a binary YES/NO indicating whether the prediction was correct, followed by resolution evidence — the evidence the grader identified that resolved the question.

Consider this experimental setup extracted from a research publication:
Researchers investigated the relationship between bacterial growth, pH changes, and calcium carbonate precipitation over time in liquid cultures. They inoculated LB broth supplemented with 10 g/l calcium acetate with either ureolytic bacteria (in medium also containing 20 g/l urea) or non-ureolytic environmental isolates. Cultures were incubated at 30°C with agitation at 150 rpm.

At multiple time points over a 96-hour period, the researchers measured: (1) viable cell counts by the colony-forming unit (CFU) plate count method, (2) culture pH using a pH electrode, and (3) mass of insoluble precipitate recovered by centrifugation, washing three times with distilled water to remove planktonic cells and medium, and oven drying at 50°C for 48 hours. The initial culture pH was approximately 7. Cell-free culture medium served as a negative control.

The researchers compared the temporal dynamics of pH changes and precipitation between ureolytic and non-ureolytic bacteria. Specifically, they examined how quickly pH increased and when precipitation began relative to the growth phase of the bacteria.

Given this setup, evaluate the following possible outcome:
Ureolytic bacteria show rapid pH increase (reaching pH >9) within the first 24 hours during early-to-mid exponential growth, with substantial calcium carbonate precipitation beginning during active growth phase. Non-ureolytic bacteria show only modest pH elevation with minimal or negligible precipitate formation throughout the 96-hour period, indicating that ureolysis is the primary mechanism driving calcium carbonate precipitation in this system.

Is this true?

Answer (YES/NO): NO